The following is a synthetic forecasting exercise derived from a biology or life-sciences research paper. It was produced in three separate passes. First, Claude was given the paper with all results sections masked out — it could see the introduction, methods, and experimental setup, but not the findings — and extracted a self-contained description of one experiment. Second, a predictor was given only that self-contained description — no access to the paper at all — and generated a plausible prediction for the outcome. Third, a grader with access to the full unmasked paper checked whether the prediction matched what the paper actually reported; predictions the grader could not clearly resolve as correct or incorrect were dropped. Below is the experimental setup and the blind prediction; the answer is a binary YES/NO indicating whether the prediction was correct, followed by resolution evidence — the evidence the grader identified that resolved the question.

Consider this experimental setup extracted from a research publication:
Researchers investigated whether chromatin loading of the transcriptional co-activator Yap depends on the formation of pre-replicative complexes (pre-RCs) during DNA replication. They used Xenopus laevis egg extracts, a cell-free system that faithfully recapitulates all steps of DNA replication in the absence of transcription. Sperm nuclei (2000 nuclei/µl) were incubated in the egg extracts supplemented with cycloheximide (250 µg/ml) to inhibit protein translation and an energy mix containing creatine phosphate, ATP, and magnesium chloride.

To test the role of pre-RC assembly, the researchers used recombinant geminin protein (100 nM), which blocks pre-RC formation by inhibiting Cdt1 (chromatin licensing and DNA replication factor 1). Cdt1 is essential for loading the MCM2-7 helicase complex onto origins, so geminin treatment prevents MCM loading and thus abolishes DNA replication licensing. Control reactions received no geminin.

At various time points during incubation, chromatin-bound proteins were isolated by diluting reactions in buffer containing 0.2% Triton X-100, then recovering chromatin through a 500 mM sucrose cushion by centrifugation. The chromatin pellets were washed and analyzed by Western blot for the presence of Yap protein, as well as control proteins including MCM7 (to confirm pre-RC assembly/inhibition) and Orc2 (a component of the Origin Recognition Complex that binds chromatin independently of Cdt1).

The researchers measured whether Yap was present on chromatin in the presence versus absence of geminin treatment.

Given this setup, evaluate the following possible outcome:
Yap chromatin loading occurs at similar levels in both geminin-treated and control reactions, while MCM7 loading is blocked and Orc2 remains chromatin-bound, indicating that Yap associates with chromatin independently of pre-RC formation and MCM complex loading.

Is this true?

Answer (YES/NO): NO